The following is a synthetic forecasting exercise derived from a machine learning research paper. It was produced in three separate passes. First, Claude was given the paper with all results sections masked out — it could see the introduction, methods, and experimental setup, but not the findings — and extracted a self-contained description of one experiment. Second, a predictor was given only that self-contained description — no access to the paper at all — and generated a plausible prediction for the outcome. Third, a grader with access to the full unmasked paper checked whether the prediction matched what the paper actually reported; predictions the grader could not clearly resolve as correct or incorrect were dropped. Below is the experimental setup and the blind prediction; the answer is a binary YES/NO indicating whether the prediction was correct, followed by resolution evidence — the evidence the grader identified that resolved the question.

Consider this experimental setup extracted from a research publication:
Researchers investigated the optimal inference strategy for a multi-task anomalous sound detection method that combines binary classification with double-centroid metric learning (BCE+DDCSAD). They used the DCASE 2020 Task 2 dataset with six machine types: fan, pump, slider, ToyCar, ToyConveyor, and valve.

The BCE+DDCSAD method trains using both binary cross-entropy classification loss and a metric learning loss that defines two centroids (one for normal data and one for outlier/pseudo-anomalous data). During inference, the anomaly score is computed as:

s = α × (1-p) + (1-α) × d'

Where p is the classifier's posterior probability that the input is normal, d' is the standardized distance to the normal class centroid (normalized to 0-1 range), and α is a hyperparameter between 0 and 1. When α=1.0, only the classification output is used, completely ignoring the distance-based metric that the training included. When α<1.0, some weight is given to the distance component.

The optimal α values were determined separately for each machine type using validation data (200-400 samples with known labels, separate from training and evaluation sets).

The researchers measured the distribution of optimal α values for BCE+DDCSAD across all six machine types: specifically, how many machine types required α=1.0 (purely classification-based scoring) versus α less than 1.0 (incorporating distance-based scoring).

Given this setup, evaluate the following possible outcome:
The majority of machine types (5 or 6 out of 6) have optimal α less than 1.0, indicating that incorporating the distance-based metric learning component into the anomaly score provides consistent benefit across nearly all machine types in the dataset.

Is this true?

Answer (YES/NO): NO